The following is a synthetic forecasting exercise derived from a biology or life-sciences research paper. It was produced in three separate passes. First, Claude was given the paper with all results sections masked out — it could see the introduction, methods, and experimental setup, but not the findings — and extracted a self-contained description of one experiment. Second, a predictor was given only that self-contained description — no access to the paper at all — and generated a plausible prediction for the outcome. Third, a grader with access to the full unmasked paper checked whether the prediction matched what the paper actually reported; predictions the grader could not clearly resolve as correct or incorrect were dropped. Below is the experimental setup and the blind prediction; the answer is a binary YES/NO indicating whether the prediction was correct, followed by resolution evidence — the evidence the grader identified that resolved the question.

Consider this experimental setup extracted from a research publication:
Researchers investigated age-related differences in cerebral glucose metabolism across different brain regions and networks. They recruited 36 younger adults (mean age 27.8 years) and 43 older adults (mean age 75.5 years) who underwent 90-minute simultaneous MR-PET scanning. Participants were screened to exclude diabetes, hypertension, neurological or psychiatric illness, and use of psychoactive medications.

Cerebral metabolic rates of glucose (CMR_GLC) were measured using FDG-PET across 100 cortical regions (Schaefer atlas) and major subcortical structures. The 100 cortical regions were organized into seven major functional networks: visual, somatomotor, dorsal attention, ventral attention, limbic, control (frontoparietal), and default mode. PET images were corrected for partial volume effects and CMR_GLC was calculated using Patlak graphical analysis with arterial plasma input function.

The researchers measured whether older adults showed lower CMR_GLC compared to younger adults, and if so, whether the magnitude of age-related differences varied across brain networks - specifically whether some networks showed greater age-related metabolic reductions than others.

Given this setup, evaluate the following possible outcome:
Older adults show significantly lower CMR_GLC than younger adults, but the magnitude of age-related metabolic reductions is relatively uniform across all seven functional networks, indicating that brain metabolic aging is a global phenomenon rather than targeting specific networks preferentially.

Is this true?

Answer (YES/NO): NO